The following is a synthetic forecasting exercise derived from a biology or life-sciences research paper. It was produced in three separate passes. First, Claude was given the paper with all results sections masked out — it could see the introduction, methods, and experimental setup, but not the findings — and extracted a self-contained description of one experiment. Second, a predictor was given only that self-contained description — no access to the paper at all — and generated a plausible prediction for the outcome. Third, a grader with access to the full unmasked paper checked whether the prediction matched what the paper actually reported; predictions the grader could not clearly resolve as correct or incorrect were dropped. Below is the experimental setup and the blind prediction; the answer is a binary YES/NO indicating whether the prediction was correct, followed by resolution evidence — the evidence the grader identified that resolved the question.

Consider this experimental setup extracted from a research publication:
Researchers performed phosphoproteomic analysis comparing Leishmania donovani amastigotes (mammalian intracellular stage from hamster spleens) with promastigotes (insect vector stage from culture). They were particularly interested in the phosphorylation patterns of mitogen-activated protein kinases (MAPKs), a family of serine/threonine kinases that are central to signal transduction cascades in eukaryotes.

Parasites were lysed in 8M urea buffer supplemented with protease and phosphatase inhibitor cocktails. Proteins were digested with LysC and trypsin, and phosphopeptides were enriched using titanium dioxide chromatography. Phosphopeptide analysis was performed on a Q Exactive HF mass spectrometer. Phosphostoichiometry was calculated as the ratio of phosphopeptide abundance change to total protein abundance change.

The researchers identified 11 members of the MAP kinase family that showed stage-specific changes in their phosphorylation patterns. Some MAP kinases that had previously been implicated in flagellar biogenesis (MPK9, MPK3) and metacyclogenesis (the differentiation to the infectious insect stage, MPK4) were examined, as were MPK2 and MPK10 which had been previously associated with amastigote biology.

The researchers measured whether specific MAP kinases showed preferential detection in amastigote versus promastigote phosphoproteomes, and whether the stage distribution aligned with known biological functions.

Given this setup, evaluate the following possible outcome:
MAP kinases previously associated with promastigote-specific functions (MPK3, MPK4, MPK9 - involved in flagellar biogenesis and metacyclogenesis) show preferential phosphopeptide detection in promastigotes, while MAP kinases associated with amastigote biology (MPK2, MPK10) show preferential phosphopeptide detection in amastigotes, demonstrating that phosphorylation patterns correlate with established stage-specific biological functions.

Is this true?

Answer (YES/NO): YES